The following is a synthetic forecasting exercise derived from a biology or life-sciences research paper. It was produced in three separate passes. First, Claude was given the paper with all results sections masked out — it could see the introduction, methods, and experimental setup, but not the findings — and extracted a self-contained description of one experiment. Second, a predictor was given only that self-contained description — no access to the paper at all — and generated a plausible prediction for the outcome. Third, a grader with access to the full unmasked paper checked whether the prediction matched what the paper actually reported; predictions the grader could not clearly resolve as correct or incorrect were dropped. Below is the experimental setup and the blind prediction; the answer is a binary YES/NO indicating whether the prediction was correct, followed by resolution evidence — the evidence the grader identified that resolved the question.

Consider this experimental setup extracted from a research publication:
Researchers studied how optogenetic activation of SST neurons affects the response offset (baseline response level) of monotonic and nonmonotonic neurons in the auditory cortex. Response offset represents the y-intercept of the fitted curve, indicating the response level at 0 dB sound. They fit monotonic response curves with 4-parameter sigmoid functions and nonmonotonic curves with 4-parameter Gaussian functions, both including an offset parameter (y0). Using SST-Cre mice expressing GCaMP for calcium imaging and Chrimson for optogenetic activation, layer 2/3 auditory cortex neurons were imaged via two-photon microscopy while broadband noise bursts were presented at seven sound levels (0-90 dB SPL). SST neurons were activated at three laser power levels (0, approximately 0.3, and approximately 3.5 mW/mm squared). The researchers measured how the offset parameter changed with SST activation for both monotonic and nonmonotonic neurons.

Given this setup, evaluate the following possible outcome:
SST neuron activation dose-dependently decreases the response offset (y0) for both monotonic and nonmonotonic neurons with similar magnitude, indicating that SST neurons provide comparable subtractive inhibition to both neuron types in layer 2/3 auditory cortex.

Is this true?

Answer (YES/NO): NO